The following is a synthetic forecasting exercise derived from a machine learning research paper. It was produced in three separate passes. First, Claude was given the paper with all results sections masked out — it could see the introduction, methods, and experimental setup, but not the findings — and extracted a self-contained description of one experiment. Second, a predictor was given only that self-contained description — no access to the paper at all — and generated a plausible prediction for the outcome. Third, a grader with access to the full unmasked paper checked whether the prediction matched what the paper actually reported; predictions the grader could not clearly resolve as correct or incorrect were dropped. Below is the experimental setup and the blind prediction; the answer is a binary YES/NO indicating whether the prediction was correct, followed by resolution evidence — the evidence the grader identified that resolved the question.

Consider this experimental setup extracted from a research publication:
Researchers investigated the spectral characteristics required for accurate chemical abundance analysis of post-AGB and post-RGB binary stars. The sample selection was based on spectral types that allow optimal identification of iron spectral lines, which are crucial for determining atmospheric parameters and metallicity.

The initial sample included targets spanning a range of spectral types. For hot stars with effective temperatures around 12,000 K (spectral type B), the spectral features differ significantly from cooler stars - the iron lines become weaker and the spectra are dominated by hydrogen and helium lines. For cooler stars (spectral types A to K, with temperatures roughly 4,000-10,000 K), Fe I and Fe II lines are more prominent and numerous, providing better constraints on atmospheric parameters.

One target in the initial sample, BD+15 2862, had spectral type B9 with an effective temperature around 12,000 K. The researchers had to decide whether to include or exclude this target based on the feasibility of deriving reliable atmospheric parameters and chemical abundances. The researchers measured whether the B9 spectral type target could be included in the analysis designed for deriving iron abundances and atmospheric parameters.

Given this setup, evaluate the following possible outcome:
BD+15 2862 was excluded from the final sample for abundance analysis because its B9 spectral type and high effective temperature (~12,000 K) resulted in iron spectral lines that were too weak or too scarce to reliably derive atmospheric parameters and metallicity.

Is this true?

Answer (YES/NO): YES